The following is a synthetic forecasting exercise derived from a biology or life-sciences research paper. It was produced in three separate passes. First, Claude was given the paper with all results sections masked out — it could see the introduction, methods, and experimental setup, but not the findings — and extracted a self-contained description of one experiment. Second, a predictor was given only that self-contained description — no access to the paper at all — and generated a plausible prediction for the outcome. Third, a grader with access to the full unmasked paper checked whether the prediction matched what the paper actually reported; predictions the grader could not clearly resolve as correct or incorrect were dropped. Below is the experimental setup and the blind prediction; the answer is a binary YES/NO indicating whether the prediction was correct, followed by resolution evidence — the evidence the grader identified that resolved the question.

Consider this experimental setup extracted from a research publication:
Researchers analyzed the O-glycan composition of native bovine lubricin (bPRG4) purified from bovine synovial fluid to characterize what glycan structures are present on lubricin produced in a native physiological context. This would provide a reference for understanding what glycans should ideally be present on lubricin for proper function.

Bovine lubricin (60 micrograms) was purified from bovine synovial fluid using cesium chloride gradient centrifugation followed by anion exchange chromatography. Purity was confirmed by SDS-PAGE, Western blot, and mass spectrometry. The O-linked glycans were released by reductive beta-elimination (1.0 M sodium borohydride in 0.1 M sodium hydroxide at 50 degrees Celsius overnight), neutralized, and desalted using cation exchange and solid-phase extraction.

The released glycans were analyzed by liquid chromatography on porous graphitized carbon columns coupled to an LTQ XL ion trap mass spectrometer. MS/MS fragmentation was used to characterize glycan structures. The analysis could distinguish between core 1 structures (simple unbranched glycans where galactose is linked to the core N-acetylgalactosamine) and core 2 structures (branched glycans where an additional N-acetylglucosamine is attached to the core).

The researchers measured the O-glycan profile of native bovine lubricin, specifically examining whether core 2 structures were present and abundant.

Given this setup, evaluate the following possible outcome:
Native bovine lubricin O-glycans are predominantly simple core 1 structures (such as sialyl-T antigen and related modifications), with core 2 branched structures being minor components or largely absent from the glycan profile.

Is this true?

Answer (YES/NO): NO